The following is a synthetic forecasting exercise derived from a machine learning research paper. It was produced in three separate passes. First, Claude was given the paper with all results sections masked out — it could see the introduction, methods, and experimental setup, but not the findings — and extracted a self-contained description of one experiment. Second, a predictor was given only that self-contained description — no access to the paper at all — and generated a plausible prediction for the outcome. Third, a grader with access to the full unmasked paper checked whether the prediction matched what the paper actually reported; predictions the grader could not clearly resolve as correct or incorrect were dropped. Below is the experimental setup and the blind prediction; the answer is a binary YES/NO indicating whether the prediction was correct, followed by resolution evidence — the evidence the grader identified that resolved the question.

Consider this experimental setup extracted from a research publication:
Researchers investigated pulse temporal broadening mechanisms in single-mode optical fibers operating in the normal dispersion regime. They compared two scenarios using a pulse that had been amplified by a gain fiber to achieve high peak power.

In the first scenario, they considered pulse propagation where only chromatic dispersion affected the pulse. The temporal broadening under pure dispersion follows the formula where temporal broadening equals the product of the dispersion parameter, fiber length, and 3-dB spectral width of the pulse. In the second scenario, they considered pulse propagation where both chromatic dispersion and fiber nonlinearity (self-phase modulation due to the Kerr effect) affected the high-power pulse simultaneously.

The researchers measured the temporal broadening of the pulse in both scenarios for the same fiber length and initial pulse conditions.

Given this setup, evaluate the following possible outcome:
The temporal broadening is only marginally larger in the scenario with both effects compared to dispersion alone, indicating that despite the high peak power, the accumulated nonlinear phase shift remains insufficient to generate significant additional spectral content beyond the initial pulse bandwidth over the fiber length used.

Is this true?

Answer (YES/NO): NO